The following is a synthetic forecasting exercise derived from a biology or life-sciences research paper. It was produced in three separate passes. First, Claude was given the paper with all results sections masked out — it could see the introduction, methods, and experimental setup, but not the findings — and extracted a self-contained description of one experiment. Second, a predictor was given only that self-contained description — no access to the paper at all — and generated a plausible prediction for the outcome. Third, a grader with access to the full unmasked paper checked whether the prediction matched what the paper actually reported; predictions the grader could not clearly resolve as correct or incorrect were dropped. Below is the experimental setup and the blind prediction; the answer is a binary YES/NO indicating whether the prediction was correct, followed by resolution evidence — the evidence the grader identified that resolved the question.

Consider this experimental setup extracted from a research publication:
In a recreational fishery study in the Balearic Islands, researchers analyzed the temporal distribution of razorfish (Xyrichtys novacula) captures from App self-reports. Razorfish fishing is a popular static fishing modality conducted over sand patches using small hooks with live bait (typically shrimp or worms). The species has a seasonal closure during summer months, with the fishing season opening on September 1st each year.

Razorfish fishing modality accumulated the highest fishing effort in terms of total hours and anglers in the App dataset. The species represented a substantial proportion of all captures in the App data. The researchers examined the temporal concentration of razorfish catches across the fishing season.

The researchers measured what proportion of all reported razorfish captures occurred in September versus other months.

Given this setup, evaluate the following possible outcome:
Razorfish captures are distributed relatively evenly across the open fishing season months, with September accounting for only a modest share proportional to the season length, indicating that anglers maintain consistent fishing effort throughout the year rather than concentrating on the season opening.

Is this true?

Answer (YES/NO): NO